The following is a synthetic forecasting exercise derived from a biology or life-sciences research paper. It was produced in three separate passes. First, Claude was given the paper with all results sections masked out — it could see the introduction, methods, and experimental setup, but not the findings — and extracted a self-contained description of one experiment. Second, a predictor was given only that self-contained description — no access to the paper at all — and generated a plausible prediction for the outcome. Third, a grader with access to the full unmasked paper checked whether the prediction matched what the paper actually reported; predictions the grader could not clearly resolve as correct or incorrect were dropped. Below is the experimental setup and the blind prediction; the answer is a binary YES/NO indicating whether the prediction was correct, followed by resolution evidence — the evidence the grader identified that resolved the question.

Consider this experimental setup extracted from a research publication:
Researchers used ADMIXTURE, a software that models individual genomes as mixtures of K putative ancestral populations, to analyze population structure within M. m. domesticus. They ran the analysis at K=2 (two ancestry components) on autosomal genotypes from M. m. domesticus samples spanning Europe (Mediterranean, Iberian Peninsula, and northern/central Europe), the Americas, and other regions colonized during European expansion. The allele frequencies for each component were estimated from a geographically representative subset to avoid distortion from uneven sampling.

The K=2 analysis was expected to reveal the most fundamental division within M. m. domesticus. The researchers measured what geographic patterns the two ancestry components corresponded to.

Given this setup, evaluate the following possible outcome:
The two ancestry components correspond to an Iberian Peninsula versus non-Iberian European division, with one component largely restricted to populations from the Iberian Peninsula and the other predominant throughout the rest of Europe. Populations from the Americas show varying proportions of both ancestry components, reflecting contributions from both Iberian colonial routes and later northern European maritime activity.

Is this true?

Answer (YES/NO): NO